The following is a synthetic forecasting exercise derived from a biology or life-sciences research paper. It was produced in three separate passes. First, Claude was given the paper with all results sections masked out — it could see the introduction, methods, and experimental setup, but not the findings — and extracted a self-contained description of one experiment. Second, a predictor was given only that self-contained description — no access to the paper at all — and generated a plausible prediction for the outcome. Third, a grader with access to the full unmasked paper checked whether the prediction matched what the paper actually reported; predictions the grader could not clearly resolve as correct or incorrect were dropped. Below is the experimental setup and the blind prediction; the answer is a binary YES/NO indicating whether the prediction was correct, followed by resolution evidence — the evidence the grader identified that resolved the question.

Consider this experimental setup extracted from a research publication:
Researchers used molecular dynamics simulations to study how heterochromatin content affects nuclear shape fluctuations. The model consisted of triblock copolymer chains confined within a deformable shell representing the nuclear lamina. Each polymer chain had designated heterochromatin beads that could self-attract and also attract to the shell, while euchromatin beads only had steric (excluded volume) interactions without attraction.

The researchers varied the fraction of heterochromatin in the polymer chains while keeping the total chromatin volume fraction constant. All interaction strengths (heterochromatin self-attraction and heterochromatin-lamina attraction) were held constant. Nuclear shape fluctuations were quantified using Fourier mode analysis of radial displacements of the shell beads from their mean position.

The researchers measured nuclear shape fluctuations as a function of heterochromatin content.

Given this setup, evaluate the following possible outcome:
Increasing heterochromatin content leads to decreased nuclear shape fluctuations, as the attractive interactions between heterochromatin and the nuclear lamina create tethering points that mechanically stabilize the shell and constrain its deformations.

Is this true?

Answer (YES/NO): NO